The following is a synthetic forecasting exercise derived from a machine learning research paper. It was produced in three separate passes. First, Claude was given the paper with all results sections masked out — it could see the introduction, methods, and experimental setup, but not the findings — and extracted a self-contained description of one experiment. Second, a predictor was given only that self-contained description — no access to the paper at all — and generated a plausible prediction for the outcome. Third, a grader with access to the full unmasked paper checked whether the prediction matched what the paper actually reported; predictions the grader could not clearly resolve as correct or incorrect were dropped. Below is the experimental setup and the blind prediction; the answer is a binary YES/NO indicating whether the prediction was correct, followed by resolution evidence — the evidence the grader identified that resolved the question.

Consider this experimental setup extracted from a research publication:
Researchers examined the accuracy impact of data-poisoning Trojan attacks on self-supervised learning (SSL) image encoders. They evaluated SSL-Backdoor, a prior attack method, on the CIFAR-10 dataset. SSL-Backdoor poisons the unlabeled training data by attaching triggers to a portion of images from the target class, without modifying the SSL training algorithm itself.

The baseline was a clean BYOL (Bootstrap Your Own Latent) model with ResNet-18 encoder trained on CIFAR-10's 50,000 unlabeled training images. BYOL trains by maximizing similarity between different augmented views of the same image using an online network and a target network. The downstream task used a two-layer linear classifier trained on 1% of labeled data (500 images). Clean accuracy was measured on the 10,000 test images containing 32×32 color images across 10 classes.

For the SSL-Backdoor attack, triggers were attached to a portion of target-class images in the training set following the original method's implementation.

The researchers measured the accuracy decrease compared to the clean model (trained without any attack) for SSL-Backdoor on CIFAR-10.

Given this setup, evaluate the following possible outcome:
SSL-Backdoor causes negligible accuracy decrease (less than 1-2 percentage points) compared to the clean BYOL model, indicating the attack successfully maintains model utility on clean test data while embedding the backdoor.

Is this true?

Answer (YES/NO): NO